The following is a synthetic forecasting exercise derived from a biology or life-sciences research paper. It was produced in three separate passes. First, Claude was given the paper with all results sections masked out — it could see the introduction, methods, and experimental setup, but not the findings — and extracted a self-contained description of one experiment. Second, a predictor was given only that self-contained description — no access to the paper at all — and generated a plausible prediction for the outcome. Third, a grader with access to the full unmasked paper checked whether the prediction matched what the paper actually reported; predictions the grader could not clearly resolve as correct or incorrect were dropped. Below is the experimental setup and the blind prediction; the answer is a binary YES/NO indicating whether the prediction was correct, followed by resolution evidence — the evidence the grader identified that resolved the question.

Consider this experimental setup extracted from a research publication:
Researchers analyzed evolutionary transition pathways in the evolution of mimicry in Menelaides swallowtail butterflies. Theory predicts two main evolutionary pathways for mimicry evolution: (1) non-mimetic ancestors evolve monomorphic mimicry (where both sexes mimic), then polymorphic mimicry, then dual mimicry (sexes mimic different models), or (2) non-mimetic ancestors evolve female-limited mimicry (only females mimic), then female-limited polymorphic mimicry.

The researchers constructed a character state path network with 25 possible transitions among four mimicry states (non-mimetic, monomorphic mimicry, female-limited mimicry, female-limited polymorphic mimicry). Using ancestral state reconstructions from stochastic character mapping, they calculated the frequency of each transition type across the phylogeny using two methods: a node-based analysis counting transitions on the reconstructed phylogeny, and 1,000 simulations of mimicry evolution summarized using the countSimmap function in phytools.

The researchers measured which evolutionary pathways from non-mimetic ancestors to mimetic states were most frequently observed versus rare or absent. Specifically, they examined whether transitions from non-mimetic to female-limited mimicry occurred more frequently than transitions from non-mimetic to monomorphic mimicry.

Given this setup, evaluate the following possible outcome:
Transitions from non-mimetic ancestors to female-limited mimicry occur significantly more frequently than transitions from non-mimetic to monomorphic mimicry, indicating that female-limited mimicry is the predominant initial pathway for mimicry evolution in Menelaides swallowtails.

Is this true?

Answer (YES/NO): YES